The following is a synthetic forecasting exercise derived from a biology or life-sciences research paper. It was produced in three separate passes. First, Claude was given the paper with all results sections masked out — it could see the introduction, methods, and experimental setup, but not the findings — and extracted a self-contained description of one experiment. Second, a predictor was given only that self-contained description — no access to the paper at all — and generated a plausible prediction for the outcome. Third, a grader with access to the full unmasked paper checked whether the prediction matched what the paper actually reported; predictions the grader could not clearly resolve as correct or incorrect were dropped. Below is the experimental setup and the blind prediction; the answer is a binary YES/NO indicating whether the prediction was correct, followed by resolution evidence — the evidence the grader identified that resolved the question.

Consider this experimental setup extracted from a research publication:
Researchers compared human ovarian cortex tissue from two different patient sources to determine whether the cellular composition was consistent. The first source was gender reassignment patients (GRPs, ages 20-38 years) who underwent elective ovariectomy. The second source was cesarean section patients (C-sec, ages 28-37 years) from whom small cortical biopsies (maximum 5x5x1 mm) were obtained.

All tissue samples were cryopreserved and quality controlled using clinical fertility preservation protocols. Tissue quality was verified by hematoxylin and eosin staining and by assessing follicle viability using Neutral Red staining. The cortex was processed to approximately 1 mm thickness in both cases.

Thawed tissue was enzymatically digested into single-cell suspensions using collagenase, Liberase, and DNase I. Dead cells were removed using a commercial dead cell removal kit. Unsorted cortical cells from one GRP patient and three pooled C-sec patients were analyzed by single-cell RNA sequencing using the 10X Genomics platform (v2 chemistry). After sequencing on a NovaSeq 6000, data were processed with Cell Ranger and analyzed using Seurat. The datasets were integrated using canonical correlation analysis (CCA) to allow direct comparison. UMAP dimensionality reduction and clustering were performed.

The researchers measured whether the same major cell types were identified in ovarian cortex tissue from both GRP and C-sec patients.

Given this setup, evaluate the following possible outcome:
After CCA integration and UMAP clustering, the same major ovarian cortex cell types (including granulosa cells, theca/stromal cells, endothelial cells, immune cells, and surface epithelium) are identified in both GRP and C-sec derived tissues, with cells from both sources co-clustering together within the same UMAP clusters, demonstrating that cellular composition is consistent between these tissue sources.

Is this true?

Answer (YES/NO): NO